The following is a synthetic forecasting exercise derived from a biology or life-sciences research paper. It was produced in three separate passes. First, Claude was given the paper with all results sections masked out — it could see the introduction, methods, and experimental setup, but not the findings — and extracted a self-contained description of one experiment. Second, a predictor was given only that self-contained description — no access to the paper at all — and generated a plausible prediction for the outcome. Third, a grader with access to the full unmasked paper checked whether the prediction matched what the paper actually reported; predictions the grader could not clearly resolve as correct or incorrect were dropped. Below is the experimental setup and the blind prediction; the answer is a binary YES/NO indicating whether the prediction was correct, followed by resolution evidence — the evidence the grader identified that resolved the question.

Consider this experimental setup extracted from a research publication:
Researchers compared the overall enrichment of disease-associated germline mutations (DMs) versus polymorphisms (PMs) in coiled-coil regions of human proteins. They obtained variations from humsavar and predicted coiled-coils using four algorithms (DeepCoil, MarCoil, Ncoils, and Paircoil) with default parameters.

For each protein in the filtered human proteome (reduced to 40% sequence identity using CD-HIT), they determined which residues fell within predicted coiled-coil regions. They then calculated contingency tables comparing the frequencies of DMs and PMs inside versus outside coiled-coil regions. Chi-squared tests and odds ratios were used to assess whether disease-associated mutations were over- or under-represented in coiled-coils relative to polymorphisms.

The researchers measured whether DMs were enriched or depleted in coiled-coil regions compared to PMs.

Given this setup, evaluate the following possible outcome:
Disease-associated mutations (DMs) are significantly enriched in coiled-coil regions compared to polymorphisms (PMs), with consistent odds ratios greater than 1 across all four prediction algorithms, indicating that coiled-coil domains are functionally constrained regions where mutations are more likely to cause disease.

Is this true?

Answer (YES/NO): NO